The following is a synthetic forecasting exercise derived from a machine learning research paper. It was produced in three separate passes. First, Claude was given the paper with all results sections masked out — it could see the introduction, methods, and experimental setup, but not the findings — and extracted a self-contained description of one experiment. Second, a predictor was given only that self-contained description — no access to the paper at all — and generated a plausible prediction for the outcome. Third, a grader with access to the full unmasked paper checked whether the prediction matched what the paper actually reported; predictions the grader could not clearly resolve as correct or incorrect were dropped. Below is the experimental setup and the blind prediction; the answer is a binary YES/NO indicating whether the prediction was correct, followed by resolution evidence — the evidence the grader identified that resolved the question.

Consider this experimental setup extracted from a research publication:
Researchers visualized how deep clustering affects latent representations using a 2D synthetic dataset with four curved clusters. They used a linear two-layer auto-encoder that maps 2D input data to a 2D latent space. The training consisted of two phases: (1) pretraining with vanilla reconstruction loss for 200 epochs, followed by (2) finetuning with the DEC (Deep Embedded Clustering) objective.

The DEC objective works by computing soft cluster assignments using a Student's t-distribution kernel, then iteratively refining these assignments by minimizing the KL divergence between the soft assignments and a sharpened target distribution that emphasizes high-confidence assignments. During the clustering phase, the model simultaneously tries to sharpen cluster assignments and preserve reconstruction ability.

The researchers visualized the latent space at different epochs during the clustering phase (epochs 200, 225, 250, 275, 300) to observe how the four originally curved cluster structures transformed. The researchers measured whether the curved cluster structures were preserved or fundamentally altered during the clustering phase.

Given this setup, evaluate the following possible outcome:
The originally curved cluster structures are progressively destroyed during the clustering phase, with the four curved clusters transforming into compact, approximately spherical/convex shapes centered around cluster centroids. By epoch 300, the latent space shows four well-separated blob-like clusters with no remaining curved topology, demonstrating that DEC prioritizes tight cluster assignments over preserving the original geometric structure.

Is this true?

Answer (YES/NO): NO